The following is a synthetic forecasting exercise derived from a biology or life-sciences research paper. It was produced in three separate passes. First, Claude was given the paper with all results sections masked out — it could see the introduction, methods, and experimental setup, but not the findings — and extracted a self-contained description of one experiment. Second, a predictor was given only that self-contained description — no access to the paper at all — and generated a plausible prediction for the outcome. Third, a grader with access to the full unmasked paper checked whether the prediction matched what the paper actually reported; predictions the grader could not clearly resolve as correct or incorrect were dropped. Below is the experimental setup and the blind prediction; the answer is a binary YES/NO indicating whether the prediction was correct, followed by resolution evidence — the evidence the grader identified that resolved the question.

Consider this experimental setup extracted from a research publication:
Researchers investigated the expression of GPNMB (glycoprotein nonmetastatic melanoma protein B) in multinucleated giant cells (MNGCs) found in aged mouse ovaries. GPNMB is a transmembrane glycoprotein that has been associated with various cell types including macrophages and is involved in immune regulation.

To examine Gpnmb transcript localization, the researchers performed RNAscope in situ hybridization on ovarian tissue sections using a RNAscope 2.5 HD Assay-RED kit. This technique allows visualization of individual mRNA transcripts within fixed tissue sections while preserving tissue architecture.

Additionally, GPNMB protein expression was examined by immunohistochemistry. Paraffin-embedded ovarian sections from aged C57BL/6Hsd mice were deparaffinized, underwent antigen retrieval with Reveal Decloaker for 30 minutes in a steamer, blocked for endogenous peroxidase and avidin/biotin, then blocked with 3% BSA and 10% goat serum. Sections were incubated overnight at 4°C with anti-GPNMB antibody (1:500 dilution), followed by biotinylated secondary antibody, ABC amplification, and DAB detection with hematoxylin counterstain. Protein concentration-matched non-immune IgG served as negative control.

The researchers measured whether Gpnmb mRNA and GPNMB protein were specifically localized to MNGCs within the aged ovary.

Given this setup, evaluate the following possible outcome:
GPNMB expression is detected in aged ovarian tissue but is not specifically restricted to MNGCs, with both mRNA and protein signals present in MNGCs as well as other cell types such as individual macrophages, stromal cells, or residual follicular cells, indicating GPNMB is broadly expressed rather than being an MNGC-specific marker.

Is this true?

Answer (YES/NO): NO